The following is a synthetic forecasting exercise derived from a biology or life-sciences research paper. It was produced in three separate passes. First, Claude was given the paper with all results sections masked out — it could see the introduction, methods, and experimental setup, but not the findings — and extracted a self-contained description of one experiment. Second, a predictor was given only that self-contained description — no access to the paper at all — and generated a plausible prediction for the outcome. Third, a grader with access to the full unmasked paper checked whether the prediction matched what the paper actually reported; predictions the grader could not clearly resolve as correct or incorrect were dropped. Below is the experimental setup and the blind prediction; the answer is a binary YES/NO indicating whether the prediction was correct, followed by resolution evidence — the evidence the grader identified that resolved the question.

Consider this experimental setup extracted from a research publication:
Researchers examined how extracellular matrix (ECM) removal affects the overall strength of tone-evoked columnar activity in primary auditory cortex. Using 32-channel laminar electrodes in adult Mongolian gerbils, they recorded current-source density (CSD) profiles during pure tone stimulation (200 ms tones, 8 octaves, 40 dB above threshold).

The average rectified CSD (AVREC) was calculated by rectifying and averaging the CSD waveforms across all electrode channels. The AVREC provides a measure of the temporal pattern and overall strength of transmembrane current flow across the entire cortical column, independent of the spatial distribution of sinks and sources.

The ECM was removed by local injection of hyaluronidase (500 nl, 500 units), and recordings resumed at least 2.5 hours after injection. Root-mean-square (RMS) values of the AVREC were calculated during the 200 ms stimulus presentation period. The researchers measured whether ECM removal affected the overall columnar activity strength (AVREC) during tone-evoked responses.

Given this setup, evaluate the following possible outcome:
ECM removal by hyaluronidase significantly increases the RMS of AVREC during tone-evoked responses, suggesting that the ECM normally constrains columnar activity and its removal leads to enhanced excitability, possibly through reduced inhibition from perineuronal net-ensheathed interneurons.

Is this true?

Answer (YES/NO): YES